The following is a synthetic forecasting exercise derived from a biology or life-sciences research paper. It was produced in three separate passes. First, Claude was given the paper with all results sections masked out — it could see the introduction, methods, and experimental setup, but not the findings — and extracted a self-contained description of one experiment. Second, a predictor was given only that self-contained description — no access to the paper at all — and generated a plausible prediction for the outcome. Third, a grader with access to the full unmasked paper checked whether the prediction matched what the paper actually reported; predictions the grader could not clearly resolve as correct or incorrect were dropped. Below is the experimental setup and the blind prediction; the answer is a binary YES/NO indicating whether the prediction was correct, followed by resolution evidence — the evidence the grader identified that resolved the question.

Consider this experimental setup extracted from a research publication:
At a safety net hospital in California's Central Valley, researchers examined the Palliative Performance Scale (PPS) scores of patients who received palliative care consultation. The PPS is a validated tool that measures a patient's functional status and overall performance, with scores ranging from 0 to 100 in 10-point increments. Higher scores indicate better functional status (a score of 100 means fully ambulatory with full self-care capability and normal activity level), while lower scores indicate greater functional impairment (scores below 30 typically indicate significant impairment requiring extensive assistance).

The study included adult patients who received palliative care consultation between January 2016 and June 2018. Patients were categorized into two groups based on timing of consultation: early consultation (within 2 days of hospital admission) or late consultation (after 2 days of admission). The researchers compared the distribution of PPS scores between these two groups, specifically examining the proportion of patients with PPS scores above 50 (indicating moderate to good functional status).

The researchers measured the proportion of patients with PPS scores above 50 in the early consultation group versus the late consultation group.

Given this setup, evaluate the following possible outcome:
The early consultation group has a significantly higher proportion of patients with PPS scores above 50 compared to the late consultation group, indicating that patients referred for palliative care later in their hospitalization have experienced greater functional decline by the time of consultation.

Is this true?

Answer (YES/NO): YES